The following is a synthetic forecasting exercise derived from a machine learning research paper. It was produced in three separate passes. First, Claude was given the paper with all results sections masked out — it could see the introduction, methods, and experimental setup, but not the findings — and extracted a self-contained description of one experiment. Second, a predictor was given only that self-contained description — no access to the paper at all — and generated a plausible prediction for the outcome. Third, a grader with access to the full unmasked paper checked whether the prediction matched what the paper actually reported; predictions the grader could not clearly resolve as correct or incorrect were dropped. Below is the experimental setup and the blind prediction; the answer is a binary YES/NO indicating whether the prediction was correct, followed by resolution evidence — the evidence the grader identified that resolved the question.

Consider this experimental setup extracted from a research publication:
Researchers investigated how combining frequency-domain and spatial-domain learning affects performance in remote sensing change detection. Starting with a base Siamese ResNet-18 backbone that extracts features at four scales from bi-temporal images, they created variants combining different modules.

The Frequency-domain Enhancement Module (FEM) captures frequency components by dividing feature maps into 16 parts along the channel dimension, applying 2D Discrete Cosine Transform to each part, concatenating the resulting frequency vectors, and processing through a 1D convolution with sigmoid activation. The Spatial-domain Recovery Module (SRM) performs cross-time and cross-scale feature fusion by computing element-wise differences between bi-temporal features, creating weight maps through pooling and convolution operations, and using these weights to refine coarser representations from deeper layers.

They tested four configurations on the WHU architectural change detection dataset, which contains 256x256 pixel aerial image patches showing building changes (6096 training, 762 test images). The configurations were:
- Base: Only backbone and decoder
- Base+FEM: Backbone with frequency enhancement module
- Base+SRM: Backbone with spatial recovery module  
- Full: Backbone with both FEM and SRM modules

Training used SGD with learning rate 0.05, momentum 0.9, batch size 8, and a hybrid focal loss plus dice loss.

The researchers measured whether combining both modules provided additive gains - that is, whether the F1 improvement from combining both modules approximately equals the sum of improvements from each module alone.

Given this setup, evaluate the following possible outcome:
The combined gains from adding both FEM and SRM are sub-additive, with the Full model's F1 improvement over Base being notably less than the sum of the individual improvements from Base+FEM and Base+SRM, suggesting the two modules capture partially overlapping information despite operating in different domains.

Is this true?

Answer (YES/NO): NO